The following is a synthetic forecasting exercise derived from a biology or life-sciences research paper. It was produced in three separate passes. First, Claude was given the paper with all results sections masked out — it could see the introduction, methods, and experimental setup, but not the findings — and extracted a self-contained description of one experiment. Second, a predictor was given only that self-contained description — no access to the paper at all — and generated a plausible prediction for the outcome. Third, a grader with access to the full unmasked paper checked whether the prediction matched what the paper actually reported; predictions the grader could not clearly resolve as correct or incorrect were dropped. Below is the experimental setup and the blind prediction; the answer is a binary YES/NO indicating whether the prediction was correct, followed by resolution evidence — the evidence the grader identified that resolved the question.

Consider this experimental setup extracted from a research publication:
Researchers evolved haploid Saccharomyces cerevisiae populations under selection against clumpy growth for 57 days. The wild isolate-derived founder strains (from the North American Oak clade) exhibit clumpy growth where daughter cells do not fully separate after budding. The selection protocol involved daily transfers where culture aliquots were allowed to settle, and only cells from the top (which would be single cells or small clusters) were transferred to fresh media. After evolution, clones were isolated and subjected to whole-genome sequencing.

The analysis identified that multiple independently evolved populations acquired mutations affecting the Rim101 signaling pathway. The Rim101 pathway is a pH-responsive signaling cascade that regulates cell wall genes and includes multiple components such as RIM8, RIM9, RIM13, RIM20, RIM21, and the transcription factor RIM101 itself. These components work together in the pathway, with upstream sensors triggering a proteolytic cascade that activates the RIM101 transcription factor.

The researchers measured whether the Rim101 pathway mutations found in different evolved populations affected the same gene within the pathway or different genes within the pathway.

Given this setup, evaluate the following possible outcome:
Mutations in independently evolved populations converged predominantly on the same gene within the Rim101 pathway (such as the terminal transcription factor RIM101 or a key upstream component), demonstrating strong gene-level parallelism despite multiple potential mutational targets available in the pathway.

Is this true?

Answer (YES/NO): NO